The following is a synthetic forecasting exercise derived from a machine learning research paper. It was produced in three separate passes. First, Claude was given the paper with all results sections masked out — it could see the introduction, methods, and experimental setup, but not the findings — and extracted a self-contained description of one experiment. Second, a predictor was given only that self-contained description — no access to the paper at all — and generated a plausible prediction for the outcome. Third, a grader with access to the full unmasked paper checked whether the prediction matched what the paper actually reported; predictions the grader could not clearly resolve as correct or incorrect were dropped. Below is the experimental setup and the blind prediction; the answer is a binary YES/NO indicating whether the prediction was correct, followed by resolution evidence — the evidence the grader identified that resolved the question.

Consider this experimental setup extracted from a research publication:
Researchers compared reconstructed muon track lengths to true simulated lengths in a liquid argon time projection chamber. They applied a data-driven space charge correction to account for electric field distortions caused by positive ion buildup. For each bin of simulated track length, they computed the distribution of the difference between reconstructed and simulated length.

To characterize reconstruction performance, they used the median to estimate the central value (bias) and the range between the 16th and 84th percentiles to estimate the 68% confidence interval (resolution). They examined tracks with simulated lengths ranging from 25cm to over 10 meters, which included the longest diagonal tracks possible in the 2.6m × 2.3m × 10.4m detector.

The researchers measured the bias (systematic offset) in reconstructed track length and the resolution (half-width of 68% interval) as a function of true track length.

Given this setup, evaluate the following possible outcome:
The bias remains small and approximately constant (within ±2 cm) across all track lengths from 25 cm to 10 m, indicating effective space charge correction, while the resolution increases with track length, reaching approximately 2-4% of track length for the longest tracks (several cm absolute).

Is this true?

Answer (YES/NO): NO